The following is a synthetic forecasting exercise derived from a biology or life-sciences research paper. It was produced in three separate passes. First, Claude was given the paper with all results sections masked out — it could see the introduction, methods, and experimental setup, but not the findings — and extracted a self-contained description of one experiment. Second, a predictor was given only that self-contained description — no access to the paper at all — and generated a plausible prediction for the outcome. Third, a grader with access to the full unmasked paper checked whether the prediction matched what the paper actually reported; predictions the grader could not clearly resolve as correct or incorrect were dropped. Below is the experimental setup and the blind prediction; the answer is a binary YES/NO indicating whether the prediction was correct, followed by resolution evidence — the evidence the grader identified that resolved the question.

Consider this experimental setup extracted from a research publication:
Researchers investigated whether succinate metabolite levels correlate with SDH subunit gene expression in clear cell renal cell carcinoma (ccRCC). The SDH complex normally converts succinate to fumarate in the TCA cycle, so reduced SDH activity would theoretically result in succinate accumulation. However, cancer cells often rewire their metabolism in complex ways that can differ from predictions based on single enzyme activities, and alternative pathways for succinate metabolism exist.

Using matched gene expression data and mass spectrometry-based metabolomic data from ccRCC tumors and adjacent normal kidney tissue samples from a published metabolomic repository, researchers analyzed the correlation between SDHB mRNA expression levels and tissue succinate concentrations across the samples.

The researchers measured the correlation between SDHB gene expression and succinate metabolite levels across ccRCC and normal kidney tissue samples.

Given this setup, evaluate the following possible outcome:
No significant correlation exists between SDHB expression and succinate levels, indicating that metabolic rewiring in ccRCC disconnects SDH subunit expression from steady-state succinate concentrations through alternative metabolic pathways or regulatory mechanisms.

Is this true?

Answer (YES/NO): NO